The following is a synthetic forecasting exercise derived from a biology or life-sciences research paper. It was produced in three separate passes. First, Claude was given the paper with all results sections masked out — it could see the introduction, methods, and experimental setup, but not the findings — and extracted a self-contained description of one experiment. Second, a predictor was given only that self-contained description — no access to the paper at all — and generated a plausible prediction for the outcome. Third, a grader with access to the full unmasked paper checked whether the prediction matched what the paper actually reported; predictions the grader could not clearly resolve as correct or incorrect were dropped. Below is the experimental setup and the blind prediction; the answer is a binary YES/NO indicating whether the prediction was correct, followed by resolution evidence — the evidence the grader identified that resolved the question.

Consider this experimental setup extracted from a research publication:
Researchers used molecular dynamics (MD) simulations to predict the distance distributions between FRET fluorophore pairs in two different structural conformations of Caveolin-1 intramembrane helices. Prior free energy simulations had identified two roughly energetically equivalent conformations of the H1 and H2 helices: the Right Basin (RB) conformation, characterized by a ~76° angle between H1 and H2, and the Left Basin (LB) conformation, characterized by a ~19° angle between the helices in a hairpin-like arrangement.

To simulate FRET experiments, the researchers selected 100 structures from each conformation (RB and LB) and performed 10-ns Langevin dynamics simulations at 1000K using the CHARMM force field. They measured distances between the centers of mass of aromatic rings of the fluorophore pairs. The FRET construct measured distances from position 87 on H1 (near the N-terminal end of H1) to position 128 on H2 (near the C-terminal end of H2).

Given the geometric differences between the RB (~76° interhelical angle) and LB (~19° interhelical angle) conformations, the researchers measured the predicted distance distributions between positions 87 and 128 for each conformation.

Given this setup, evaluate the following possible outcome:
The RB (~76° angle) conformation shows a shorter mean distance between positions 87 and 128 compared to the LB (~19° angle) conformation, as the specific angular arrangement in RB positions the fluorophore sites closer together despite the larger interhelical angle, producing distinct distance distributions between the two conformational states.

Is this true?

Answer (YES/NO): NO